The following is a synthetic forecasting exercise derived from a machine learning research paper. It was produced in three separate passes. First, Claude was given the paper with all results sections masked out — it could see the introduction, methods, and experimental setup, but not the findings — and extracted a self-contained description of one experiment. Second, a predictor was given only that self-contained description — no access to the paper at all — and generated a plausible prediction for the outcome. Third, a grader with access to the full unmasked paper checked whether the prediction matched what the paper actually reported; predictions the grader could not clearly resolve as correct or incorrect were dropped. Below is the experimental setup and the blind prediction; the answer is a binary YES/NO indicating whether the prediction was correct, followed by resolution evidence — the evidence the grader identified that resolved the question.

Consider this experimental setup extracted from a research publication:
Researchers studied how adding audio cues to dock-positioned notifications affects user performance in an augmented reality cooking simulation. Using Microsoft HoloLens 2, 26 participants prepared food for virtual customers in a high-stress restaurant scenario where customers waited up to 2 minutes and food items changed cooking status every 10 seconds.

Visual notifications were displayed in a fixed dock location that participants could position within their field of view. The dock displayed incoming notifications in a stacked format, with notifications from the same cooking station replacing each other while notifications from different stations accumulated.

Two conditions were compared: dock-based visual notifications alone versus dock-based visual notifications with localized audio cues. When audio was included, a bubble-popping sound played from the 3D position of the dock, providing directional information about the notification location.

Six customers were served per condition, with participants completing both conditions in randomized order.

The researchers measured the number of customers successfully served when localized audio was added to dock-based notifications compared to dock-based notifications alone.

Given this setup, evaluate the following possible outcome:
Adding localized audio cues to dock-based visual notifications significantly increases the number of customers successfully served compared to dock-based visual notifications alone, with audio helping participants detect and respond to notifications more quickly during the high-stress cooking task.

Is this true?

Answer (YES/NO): NO